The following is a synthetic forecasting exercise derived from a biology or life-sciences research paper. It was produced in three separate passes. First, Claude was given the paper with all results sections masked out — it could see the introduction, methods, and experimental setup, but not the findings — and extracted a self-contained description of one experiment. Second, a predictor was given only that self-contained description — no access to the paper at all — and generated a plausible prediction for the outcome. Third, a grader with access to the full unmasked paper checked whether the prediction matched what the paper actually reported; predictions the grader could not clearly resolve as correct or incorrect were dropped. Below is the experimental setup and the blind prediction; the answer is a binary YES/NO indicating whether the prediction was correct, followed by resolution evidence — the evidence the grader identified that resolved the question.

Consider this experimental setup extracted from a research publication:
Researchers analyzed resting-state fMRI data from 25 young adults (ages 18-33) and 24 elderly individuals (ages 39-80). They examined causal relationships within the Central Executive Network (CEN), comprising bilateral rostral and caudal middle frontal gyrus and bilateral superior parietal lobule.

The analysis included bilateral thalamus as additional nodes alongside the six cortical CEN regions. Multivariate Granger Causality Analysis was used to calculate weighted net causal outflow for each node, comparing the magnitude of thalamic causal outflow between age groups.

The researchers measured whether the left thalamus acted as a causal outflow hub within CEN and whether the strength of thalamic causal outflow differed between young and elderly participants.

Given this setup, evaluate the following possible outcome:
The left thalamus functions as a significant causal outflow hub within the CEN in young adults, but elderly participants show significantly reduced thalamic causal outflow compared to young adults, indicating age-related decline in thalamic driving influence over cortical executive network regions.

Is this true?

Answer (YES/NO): YES